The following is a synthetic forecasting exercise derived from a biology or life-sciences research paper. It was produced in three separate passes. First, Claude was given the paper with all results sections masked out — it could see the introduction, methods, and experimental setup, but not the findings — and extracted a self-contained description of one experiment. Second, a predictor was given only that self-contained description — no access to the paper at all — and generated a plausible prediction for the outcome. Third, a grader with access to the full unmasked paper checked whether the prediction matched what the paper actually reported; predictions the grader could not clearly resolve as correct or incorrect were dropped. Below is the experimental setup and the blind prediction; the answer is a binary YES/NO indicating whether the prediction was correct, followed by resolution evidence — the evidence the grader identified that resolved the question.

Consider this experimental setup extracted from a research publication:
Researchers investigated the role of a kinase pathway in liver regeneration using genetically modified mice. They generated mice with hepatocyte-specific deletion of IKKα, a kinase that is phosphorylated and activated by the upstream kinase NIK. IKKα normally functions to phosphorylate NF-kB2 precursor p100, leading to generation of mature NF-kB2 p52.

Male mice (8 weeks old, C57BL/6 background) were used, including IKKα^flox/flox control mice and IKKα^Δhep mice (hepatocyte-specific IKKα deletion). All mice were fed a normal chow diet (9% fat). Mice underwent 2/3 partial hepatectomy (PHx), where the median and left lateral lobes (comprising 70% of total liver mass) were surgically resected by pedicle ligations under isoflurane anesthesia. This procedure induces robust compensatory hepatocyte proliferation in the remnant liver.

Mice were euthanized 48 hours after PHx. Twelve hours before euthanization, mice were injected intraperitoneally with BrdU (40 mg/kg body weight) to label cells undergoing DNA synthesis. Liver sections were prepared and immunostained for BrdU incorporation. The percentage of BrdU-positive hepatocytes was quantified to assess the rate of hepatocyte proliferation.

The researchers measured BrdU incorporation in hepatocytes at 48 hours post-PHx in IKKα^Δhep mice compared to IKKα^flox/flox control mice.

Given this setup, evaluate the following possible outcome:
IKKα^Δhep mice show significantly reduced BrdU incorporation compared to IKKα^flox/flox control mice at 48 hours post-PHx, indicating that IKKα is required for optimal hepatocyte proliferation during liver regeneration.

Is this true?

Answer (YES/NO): NO